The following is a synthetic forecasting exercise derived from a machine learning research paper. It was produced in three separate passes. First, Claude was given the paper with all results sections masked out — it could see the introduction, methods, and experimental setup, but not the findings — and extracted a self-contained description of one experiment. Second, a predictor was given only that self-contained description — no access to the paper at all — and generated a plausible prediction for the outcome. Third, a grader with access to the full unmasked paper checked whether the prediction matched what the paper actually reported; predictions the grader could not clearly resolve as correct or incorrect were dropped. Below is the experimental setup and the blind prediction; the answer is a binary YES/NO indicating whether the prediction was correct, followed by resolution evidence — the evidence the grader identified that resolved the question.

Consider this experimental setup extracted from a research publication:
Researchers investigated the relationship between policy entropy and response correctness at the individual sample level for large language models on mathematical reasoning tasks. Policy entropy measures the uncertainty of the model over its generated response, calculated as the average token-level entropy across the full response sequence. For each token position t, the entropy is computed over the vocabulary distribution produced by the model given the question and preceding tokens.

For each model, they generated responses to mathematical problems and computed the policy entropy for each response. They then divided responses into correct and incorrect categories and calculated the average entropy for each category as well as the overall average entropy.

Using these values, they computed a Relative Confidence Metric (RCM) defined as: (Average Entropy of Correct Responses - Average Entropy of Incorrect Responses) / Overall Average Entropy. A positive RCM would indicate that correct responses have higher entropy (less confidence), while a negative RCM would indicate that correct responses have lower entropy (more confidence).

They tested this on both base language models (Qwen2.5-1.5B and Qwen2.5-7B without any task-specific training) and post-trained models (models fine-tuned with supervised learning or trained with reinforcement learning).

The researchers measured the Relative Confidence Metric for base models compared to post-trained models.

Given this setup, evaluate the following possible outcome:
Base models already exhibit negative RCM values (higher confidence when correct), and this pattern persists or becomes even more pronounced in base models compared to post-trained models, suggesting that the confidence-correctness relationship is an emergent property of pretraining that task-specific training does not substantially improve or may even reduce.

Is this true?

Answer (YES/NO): NO